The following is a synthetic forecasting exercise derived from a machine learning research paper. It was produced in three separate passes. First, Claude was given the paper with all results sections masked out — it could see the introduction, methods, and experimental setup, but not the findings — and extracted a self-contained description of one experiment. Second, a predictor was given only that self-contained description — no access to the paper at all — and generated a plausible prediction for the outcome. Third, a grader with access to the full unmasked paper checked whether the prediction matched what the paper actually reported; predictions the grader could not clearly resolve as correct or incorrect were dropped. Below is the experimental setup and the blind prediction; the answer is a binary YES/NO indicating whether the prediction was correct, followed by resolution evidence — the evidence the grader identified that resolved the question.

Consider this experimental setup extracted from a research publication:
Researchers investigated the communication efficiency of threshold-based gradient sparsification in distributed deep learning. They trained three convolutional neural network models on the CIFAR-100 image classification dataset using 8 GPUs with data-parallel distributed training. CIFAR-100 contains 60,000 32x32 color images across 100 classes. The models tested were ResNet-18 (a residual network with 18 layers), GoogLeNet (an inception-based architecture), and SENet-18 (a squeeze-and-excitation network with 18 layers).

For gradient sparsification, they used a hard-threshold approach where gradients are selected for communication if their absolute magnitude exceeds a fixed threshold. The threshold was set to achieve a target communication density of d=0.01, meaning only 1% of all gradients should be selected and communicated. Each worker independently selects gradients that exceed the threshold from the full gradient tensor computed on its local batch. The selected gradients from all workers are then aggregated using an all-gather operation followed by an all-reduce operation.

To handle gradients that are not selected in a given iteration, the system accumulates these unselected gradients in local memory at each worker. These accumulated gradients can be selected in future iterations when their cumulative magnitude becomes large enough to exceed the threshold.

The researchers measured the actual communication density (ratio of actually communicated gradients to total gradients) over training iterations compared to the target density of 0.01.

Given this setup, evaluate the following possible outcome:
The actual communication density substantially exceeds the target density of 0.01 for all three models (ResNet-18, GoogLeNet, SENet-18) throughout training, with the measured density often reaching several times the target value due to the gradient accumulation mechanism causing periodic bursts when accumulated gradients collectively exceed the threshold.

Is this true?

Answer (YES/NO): NO